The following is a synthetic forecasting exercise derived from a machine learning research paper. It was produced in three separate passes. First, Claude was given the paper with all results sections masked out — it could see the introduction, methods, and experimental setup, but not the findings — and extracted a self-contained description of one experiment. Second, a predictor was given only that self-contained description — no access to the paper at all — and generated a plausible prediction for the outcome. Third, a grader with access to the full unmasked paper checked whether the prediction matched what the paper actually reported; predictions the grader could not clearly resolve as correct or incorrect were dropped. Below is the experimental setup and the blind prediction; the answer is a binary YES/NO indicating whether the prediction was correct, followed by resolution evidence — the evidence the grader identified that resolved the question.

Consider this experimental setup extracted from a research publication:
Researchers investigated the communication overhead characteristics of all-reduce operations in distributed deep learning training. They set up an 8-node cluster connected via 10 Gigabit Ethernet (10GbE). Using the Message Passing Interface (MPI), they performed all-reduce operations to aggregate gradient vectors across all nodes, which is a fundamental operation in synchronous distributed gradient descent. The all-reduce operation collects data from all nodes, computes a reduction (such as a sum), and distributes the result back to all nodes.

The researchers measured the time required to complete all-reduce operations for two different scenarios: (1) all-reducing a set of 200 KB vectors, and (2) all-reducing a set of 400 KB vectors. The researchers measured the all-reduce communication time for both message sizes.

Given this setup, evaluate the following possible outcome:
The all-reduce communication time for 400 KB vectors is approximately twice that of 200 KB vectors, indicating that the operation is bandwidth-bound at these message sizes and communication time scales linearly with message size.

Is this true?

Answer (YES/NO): NO